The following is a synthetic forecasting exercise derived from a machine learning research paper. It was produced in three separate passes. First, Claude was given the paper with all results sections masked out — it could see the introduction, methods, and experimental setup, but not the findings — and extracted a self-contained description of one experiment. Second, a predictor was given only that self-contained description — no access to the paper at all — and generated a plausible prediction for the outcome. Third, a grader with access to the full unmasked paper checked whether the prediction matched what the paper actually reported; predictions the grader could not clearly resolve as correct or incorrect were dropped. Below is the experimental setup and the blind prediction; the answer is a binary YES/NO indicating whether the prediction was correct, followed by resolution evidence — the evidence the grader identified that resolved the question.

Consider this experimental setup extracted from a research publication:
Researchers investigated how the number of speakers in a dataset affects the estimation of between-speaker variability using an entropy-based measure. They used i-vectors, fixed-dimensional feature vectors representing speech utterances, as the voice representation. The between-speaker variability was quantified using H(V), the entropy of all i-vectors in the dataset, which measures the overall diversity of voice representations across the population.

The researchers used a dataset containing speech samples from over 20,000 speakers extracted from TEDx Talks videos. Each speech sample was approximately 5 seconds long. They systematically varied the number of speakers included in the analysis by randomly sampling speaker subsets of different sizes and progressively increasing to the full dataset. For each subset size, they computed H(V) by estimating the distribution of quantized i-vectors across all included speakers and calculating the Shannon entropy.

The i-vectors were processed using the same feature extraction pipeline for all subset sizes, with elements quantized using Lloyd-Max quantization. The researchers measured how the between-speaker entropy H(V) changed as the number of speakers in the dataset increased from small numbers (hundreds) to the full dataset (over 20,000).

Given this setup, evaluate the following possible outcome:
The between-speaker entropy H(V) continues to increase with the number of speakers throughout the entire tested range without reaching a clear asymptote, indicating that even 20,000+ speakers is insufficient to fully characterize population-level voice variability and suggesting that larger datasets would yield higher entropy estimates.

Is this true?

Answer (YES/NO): NO